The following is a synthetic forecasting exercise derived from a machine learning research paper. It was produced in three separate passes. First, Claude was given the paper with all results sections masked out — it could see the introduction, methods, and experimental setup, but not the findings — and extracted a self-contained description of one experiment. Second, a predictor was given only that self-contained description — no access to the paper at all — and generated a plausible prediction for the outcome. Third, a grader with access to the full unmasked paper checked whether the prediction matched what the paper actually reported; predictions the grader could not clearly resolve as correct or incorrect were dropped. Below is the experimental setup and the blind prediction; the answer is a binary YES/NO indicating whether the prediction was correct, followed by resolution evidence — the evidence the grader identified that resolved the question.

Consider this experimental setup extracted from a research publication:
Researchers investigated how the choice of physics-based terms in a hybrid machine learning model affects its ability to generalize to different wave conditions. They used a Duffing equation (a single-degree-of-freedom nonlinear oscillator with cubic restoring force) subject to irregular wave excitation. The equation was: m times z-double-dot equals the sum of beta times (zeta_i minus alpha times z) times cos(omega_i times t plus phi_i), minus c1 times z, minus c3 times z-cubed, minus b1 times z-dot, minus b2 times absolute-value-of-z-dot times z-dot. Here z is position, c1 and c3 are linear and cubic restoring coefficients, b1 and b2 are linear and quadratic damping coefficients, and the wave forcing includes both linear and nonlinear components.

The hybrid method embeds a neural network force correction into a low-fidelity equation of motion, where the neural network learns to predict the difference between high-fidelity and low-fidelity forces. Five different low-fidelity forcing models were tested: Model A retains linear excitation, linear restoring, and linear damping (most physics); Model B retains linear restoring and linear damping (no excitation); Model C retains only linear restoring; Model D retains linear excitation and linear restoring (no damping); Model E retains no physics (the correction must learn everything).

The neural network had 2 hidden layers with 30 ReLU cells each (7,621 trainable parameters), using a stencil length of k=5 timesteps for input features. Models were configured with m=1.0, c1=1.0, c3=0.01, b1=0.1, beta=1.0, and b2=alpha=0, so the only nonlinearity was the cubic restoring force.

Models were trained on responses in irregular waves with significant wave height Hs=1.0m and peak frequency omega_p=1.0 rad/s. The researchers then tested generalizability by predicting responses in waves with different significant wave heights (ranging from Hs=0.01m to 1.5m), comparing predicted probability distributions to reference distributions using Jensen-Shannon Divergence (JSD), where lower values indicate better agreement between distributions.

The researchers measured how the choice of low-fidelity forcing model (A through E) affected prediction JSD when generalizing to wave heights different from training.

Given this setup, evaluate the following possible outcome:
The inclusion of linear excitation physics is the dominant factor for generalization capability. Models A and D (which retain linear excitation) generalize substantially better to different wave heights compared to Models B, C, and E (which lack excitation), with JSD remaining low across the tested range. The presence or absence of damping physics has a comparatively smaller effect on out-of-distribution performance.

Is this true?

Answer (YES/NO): YES